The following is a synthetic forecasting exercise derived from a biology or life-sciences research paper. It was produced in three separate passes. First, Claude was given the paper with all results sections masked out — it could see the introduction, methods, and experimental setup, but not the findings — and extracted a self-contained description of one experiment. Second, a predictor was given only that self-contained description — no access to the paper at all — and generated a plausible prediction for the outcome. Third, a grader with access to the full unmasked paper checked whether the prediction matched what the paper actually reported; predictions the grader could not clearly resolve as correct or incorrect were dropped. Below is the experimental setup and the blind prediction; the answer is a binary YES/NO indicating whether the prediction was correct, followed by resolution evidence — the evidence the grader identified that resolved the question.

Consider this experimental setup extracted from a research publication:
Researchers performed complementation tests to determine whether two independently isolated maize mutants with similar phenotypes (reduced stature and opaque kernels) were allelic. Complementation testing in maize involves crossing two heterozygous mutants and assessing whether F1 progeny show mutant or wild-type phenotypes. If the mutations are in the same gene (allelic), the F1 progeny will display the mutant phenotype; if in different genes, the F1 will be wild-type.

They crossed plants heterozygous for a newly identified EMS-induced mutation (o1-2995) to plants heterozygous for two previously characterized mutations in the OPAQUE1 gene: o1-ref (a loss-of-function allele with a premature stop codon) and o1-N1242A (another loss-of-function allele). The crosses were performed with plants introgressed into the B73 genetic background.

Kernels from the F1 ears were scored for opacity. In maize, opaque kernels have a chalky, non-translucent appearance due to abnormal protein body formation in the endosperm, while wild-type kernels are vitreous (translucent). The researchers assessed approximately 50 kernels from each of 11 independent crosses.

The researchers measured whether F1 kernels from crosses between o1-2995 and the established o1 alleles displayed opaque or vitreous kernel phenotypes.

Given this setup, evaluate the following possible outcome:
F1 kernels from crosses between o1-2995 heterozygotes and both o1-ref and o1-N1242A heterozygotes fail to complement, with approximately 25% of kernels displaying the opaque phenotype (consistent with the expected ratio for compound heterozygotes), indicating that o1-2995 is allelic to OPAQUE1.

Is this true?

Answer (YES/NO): NO